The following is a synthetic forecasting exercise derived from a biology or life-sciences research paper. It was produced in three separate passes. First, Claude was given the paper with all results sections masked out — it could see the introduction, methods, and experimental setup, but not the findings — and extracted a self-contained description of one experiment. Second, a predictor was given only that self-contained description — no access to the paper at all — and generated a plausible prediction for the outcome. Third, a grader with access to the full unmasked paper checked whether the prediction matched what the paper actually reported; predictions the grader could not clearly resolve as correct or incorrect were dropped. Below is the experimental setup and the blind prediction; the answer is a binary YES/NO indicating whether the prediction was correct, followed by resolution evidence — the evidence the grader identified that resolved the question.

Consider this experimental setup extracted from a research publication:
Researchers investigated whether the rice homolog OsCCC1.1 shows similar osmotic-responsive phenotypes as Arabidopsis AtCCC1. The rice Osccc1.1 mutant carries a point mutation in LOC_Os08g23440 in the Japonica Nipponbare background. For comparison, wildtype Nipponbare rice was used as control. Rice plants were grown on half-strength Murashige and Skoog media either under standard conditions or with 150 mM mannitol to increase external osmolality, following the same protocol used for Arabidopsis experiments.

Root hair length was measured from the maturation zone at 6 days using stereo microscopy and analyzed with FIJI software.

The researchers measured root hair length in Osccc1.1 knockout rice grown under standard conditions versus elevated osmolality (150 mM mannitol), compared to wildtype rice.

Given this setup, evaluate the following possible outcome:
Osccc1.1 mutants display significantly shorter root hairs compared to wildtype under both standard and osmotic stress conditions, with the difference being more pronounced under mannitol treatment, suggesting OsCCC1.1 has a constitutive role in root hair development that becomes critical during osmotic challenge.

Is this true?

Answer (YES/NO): NO